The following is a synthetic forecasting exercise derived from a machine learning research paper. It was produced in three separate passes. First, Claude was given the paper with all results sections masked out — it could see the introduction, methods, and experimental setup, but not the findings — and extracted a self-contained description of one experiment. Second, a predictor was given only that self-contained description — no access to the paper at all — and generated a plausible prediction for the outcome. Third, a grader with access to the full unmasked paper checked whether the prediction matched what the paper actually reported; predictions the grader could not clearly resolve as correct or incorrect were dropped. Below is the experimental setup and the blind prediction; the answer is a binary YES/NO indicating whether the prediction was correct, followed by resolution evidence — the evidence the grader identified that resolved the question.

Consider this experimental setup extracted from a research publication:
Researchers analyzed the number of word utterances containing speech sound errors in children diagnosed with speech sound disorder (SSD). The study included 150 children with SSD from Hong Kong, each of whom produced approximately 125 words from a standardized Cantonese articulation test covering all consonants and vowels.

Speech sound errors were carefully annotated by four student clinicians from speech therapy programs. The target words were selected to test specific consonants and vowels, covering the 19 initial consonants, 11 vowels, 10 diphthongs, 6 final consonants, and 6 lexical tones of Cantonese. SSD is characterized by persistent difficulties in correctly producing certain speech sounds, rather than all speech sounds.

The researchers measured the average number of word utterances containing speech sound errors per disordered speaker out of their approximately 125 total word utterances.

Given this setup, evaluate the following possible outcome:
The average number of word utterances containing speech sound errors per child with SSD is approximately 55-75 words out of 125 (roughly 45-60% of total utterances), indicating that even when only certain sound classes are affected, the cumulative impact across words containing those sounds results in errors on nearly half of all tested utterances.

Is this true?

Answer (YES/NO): NO